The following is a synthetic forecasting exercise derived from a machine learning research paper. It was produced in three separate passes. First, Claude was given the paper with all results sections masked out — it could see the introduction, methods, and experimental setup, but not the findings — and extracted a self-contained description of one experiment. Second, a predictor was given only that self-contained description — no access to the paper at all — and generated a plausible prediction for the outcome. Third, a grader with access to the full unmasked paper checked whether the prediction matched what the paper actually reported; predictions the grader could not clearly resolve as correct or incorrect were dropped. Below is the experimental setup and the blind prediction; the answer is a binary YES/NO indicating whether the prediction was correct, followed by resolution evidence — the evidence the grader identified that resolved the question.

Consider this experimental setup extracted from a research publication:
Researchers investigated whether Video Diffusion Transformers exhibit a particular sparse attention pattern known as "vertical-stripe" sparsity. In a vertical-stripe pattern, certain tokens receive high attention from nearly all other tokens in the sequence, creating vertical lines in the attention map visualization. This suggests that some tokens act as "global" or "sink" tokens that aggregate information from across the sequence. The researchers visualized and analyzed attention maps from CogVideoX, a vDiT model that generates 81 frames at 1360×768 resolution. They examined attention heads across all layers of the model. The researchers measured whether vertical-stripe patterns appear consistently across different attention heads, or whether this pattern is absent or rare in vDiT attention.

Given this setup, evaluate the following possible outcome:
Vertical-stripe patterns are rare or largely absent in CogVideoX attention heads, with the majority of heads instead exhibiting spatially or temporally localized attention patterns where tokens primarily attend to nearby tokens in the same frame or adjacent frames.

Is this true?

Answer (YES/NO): NO